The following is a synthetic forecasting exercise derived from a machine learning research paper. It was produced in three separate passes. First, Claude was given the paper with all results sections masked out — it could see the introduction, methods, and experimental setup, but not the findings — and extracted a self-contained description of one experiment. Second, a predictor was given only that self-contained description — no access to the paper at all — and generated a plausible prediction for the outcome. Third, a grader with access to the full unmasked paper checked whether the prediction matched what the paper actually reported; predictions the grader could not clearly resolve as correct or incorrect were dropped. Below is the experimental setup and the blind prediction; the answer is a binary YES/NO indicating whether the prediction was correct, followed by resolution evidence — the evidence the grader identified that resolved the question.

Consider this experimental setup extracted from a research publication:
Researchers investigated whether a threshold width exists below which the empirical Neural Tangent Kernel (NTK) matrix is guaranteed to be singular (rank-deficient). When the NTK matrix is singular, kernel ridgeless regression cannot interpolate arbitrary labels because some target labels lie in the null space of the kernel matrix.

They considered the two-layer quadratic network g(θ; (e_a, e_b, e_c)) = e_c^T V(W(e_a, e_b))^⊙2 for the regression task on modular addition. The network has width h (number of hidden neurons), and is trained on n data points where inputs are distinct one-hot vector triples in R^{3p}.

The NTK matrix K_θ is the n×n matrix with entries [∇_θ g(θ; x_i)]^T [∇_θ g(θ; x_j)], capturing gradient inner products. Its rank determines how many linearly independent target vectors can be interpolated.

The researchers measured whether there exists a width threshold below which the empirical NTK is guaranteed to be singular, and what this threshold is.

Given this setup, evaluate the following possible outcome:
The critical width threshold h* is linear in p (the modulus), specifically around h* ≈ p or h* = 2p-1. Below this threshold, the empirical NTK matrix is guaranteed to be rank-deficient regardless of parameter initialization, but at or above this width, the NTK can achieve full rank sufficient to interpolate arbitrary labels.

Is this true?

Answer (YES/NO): NO